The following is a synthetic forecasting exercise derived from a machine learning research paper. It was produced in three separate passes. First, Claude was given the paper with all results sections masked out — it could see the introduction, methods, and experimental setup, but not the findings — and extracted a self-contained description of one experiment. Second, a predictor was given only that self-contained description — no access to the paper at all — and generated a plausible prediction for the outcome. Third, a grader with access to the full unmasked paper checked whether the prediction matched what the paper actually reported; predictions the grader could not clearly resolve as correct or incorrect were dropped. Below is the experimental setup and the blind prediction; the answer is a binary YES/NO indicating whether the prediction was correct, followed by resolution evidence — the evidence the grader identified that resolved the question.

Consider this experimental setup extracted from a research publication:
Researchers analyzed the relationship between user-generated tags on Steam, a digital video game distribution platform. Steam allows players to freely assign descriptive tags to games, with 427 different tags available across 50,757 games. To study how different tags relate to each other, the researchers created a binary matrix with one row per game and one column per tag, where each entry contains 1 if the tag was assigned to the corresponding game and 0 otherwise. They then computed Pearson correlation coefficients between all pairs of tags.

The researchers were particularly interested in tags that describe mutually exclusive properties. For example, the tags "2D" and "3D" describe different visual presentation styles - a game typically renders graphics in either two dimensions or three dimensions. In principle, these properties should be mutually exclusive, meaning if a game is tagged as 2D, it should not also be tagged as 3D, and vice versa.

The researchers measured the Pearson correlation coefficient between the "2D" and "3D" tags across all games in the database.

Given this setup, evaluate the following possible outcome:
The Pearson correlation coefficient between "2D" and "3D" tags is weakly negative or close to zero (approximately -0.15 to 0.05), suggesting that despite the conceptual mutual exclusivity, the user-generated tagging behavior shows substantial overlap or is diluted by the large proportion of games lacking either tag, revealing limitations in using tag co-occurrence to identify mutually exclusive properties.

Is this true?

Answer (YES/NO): NO